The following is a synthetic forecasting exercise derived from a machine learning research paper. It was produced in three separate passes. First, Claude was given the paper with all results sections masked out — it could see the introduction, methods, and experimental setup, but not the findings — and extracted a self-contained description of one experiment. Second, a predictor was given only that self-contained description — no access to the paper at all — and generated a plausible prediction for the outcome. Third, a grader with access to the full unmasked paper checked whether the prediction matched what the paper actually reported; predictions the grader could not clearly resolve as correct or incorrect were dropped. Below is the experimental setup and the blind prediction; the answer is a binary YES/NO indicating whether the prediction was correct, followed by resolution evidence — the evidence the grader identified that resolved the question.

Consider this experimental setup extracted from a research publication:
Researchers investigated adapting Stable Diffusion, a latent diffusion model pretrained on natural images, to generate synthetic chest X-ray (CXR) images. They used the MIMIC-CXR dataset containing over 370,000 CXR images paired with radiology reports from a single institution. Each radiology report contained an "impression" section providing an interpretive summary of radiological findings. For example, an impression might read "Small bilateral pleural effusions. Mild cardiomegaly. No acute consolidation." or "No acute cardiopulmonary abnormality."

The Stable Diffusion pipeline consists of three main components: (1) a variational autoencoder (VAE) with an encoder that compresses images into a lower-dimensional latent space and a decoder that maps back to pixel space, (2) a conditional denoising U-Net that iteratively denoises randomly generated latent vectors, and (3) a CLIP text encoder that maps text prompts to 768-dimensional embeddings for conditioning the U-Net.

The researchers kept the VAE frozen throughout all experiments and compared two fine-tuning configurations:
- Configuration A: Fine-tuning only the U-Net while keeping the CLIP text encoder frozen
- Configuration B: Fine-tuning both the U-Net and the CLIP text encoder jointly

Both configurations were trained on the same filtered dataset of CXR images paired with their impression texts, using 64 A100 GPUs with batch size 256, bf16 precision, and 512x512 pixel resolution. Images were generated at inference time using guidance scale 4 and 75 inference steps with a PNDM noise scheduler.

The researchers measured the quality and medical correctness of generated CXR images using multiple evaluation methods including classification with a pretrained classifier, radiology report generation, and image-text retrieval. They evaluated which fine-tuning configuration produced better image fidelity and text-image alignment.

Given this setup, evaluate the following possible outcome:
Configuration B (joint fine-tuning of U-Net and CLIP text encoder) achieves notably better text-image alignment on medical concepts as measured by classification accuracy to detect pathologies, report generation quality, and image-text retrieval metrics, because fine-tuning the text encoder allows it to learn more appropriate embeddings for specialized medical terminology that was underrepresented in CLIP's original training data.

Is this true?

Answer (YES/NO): NO